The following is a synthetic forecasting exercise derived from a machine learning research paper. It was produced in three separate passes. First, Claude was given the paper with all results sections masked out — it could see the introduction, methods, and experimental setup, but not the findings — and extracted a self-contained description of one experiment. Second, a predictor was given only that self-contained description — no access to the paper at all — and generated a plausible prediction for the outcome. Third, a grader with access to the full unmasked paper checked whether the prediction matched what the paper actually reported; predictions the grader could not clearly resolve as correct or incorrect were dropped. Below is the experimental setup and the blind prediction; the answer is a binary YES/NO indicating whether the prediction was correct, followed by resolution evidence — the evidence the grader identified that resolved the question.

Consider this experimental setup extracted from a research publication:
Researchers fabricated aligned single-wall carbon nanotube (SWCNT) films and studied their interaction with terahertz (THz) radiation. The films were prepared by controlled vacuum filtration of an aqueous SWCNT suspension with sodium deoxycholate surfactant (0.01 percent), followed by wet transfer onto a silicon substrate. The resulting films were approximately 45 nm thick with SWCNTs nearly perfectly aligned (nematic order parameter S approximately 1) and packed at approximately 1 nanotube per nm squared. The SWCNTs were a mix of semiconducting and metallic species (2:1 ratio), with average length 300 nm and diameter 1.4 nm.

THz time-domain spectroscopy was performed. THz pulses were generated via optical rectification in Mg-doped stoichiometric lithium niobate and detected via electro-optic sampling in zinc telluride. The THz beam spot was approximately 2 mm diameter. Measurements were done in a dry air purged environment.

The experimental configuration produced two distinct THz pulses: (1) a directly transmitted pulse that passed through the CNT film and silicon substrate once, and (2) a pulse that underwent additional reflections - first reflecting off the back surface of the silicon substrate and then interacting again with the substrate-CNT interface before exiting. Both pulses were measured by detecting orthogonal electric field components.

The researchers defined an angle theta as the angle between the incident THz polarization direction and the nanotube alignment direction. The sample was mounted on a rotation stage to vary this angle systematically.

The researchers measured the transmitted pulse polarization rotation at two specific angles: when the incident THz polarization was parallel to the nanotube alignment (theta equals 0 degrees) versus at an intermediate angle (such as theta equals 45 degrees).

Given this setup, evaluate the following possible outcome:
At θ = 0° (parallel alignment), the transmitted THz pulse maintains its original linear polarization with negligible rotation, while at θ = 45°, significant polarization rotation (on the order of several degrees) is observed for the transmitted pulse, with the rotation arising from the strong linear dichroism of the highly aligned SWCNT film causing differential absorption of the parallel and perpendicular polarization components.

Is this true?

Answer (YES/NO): NO